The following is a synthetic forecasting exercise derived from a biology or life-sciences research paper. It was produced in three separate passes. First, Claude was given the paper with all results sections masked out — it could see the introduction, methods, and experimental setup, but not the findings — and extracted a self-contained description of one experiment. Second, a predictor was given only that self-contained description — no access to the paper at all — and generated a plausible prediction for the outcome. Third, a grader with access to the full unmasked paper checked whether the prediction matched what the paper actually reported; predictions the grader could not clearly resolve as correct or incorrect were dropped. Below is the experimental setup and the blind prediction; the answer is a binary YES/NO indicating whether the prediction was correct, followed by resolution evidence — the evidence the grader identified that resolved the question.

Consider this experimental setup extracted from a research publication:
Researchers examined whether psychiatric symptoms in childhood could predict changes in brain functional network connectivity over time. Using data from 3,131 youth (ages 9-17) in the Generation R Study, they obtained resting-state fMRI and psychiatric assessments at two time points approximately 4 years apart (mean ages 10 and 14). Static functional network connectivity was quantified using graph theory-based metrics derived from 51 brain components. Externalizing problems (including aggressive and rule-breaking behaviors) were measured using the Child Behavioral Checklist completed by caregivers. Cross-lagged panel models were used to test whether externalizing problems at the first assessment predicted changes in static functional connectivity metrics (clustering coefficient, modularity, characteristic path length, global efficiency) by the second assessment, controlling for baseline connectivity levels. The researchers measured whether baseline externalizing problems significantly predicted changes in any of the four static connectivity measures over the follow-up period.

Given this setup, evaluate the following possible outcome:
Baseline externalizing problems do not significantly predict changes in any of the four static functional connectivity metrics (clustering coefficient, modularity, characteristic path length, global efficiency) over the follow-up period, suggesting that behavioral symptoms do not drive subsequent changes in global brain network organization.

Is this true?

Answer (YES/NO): YES